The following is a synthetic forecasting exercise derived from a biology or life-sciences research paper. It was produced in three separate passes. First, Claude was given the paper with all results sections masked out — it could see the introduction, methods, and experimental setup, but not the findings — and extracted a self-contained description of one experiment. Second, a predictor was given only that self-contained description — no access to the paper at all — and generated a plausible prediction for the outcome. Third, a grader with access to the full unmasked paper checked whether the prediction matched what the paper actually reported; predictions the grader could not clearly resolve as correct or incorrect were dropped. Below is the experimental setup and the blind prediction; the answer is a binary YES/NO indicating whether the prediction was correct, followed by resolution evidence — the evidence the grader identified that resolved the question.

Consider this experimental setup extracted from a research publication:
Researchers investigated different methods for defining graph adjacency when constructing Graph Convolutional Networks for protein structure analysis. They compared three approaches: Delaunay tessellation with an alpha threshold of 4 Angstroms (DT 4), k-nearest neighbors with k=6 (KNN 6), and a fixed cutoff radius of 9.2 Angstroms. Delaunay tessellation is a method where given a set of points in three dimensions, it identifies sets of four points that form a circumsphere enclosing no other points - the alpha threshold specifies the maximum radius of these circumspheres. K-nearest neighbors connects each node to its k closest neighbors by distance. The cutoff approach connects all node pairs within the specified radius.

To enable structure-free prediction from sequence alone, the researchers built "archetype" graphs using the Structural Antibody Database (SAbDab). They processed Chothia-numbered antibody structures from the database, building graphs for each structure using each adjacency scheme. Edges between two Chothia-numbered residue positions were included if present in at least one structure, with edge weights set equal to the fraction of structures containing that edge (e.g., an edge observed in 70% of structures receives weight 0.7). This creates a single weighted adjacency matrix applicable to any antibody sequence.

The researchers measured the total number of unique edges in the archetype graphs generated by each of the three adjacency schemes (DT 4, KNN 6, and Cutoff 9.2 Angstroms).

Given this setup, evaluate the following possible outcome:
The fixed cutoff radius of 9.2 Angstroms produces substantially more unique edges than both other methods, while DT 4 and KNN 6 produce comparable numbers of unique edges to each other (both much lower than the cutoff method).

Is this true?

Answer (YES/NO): NO